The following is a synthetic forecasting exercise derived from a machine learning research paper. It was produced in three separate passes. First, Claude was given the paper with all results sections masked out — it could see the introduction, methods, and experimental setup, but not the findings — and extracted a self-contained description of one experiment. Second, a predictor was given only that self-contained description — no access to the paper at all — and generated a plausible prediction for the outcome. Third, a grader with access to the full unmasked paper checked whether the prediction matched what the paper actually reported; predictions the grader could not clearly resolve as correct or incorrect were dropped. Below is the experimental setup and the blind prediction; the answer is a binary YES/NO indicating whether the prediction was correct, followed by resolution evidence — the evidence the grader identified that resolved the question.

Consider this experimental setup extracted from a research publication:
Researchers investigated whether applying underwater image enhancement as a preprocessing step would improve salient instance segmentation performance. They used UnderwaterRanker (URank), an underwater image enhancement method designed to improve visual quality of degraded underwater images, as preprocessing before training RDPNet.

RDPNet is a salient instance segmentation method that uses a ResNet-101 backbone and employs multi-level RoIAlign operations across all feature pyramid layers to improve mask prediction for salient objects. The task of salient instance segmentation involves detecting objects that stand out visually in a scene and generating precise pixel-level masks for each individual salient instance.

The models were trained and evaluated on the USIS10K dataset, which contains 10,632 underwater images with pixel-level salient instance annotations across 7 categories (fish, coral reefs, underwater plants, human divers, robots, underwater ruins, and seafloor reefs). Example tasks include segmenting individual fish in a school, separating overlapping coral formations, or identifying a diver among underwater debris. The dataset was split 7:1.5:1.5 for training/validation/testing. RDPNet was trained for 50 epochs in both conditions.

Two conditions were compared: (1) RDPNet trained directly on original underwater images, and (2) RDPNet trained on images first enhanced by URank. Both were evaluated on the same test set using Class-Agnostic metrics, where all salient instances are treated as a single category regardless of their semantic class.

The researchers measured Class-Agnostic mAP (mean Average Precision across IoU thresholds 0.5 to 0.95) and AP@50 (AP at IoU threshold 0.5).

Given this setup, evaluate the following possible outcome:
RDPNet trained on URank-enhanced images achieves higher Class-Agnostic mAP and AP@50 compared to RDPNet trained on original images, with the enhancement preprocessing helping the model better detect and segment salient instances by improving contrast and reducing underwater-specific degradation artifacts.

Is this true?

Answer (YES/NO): NO